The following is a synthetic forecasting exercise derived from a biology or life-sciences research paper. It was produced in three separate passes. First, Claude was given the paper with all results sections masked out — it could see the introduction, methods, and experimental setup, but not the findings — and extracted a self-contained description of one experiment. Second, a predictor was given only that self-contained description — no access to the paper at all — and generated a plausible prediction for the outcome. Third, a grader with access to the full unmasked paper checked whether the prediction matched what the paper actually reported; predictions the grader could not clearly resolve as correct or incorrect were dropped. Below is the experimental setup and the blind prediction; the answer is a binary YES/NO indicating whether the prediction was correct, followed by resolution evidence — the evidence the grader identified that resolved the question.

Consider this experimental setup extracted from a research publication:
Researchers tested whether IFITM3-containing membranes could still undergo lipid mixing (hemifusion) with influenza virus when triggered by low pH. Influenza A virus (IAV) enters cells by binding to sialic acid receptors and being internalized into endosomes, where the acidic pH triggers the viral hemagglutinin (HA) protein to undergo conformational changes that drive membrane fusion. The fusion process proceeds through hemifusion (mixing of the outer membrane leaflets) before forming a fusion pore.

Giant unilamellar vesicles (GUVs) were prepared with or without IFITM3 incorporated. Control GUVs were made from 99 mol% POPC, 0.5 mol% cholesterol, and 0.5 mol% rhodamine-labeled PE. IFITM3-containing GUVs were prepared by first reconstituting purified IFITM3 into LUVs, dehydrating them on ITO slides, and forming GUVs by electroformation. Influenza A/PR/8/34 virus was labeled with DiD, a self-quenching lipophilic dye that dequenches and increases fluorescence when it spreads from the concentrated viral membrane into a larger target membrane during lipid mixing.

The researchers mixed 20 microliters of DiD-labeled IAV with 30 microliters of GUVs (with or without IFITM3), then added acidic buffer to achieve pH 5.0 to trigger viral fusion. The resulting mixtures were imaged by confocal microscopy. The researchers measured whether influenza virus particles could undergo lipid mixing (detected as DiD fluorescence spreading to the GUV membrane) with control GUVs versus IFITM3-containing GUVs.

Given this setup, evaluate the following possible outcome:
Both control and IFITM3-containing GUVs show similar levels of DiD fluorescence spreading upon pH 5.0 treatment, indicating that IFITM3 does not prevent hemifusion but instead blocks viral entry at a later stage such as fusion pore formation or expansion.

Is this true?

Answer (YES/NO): YES